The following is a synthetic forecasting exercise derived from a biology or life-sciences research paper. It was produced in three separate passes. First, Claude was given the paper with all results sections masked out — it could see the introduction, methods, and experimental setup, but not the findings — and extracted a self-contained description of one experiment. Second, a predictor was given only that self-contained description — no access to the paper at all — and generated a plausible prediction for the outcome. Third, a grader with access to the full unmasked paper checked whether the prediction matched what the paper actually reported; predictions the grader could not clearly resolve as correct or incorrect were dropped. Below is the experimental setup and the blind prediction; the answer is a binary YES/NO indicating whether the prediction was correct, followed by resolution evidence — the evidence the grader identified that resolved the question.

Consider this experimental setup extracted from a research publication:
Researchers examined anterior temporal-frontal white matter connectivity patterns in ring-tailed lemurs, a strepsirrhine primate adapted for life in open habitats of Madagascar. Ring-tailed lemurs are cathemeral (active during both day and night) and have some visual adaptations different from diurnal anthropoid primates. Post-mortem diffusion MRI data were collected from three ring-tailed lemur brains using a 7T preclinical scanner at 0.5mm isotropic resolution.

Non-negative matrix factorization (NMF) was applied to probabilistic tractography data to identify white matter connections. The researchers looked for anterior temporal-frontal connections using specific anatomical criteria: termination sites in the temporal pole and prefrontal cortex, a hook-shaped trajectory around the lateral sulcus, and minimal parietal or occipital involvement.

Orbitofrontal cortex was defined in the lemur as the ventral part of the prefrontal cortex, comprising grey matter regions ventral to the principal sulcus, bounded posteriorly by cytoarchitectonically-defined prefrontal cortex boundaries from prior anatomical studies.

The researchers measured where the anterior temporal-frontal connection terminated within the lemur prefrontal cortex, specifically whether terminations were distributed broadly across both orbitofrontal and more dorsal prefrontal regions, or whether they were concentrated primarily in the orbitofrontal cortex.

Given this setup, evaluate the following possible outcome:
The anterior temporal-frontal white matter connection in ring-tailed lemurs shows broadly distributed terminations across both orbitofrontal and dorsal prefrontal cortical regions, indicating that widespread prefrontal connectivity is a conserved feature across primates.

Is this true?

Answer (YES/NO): NO